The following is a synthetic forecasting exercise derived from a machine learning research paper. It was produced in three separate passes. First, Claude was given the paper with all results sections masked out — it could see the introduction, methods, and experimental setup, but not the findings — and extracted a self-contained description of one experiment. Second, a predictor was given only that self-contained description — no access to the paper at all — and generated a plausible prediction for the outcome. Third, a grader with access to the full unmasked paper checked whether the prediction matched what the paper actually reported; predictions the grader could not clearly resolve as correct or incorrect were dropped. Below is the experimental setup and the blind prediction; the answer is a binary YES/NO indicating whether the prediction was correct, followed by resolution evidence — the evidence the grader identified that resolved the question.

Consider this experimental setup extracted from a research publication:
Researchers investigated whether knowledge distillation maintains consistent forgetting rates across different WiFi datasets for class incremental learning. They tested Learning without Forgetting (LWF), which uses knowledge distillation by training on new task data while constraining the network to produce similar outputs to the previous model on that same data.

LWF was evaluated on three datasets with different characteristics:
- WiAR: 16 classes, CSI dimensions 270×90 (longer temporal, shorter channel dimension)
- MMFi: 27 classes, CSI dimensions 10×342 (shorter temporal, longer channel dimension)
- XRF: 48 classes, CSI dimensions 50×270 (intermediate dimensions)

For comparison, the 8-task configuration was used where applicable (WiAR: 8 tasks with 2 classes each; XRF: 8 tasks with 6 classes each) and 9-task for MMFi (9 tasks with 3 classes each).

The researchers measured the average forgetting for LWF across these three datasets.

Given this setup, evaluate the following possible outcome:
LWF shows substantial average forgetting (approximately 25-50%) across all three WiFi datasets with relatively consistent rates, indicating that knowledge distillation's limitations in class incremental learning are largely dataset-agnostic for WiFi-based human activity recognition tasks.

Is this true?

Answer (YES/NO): YES